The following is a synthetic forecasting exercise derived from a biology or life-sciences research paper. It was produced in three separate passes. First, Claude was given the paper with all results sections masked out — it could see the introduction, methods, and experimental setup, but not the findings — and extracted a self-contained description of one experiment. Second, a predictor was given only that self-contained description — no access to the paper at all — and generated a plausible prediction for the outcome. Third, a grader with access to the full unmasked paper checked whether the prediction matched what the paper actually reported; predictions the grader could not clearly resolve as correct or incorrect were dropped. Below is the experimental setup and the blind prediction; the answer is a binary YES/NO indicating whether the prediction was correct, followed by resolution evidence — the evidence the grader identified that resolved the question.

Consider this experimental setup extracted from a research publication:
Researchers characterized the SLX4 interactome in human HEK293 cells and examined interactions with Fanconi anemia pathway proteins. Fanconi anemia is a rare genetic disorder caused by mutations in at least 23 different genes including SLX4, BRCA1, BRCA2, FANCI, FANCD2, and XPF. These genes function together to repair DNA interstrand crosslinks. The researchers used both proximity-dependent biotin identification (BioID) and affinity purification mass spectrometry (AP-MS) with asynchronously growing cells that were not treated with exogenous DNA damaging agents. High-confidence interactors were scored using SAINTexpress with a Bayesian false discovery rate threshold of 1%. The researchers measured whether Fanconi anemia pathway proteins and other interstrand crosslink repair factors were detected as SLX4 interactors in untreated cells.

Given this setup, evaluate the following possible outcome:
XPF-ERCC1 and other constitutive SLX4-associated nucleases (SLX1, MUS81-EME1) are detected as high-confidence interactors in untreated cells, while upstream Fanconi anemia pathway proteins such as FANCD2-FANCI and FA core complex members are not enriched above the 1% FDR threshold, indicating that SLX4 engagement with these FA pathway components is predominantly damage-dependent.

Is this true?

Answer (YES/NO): NO